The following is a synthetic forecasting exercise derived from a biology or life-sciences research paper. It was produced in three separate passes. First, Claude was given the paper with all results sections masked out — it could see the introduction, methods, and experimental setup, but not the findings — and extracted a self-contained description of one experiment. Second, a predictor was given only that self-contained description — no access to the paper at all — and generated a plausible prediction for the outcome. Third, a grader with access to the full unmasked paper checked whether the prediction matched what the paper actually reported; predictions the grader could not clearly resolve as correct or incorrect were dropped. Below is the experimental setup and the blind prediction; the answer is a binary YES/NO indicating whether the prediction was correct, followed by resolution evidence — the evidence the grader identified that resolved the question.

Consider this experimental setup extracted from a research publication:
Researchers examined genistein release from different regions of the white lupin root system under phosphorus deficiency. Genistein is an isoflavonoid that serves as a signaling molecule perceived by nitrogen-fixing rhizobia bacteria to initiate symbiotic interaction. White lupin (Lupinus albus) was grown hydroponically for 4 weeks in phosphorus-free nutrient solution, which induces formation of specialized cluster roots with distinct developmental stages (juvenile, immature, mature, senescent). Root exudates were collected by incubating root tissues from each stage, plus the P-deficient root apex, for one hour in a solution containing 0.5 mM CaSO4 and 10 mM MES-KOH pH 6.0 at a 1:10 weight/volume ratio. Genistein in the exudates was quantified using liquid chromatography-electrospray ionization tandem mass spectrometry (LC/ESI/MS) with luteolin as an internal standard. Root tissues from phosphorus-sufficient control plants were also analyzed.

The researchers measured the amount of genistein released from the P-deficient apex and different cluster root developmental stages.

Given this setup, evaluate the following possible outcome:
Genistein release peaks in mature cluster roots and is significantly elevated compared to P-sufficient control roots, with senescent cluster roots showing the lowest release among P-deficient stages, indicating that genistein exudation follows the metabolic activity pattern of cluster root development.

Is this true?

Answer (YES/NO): NO